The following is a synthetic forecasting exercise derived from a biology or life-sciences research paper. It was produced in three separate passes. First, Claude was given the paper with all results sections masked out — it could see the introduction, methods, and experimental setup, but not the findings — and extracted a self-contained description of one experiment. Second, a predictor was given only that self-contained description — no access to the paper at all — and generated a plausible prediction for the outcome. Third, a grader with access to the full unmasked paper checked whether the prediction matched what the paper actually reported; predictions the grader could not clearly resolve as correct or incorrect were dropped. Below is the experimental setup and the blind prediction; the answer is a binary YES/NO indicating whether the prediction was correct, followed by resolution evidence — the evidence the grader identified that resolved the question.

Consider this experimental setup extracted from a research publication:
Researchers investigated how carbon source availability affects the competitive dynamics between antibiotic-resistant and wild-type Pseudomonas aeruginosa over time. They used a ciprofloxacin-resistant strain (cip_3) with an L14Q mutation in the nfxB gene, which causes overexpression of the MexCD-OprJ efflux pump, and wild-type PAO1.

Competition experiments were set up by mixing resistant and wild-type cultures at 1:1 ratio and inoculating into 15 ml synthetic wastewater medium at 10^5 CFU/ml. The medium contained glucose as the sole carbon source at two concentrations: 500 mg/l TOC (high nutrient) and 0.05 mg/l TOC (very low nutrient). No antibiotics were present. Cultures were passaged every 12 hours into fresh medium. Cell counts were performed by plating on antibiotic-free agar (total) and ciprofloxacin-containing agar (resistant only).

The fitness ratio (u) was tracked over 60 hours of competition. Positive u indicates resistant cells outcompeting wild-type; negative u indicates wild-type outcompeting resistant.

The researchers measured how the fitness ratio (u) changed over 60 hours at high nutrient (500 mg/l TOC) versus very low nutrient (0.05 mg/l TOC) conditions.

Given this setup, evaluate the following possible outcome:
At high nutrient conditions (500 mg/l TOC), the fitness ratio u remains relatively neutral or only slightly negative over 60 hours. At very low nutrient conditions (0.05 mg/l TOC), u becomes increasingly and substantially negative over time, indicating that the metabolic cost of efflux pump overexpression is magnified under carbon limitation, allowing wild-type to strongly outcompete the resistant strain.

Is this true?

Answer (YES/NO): NO